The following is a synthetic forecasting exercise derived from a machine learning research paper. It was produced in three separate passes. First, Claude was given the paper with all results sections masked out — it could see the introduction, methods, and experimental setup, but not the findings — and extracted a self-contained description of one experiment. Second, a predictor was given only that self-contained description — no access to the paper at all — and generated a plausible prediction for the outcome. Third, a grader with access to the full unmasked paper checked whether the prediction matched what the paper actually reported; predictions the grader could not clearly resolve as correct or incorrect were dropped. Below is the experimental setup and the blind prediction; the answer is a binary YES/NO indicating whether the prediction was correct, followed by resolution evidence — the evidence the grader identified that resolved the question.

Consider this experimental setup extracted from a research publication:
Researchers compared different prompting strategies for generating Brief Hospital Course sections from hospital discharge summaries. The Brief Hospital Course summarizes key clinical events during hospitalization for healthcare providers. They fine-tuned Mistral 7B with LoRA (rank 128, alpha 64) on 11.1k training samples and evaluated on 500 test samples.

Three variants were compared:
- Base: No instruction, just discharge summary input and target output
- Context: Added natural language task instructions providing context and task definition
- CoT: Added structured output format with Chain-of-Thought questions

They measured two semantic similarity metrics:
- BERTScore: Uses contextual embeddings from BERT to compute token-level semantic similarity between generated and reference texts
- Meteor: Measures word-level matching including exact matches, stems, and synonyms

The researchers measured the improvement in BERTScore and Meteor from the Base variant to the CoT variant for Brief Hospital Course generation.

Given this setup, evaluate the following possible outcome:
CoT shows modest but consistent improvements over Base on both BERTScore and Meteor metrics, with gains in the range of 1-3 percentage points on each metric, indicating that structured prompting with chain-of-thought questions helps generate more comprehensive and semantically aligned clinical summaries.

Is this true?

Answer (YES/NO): NO